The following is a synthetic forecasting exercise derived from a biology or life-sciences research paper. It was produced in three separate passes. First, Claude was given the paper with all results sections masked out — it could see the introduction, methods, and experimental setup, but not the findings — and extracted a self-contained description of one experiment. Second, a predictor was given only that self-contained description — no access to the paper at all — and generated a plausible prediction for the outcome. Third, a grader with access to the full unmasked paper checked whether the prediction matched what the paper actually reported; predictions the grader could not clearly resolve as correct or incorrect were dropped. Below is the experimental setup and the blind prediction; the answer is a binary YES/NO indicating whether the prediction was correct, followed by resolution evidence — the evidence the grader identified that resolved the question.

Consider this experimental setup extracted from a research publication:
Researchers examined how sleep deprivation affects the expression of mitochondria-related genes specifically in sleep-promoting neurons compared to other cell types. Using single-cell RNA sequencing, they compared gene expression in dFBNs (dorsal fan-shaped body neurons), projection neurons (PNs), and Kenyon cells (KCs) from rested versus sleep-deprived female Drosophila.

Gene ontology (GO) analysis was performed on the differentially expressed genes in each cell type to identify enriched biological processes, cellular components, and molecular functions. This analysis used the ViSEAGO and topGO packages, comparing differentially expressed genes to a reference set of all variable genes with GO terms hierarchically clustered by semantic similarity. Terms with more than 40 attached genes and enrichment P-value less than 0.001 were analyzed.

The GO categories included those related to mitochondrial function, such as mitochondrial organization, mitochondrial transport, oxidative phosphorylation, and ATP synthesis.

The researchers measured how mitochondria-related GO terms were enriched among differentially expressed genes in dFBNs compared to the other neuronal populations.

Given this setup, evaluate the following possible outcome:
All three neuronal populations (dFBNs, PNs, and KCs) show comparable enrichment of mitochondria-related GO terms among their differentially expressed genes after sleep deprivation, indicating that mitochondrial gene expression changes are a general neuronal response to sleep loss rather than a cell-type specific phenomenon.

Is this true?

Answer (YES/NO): NO